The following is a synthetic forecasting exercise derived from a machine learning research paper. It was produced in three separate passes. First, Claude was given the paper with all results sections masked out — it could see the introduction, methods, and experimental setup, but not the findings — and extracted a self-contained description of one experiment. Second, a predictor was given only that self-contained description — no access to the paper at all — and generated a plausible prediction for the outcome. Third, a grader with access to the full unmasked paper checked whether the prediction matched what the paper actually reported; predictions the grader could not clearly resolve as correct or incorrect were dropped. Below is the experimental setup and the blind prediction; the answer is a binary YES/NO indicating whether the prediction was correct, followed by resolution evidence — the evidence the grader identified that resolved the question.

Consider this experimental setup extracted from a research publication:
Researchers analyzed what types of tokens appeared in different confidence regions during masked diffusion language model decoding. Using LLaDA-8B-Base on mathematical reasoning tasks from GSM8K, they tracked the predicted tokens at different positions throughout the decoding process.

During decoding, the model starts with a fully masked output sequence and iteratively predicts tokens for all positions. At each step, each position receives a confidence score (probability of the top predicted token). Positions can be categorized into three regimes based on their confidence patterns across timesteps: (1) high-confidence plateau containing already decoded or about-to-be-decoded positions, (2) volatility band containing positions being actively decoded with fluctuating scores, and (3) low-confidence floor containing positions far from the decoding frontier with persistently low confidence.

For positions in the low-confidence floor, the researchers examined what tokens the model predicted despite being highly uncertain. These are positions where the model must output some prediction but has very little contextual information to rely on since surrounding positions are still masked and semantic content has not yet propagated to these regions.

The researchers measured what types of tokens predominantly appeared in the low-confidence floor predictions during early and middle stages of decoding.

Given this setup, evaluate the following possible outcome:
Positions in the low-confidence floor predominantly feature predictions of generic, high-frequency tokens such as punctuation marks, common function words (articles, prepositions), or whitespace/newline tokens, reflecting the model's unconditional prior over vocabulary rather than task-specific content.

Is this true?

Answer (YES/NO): YES